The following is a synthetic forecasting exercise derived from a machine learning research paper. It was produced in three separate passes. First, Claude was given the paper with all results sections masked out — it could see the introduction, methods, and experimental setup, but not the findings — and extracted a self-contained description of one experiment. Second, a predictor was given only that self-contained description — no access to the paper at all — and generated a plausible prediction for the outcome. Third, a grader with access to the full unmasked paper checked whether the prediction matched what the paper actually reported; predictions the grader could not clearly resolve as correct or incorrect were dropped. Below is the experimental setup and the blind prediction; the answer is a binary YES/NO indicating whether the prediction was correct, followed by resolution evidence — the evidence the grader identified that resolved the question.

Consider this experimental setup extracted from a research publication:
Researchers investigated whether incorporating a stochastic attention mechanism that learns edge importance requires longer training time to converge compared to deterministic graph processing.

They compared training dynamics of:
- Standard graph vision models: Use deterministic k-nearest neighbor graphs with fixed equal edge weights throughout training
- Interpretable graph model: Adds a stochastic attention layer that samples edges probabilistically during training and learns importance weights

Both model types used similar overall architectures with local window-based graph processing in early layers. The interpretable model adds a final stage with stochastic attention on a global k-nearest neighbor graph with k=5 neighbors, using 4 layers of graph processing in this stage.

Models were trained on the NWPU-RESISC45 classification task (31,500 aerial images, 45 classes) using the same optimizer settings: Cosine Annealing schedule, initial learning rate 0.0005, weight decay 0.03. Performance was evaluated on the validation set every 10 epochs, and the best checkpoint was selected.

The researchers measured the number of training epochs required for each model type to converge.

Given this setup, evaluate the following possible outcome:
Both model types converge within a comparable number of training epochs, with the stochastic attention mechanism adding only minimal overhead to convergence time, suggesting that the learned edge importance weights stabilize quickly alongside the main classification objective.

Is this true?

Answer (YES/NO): NO